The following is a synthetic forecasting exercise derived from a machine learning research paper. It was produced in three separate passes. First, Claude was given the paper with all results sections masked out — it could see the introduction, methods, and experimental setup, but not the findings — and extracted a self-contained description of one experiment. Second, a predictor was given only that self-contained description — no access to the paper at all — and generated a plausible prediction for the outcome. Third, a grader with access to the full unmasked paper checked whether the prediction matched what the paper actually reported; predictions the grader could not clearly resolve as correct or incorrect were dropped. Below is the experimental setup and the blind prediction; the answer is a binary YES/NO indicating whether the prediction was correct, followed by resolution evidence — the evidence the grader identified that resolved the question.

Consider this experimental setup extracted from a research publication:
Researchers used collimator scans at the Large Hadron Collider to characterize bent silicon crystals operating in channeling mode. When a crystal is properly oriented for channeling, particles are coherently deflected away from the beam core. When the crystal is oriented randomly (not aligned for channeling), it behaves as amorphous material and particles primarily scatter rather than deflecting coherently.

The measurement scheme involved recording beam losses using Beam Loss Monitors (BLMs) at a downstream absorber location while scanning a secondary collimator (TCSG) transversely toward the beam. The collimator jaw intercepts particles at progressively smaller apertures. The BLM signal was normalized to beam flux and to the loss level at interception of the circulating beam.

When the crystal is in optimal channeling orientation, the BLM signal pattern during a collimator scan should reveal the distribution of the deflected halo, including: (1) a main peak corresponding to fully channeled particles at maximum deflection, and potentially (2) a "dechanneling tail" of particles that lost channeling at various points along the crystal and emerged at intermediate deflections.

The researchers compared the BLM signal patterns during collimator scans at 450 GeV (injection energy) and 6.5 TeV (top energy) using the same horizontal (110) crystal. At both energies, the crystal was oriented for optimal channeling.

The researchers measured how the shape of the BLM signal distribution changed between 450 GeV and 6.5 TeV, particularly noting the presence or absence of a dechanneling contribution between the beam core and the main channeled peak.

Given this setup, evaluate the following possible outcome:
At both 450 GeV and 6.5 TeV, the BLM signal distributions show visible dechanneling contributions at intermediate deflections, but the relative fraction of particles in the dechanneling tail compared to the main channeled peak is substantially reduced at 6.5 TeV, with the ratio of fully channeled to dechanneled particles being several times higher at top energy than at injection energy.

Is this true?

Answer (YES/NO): NO